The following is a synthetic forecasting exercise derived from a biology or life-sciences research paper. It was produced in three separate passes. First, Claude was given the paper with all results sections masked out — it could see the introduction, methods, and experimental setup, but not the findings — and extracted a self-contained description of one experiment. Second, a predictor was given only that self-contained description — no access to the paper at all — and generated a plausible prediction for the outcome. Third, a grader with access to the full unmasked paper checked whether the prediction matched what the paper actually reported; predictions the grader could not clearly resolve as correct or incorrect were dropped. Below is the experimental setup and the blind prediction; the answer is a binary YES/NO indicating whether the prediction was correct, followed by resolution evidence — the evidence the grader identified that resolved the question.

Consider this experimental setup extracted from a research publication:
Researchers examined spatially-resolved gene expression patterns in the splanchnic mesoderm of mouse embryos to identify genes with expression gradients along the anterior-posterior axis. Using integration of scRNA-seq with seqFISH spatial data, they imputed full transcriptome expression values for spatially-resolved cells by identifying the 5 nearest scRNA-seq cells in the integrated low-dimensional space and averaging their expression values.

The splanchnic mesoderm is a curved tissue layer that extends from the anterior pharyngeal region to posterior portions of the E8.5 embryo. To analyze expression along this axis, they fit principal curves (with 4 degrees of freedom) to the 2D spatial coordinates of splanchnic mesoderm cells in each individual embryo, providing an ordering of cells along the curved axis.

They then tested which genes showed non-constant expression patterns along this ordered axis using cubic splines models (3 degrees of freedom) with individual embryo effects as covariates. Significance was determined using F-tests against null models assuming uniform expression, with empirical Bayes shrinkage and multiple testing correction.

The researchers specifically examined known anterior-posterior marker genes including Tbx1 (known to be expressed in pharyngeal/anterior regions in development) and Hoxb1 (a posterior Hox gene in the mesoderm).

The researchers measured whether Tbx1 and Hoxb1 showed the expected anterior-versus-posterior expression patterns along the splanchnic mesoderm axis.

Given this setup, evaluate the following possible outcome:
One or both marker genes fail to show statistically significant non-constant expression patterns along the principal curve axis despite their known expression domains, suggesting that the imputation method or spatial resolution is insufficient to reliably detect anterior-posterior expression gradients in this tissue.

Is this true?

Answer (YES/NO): NO